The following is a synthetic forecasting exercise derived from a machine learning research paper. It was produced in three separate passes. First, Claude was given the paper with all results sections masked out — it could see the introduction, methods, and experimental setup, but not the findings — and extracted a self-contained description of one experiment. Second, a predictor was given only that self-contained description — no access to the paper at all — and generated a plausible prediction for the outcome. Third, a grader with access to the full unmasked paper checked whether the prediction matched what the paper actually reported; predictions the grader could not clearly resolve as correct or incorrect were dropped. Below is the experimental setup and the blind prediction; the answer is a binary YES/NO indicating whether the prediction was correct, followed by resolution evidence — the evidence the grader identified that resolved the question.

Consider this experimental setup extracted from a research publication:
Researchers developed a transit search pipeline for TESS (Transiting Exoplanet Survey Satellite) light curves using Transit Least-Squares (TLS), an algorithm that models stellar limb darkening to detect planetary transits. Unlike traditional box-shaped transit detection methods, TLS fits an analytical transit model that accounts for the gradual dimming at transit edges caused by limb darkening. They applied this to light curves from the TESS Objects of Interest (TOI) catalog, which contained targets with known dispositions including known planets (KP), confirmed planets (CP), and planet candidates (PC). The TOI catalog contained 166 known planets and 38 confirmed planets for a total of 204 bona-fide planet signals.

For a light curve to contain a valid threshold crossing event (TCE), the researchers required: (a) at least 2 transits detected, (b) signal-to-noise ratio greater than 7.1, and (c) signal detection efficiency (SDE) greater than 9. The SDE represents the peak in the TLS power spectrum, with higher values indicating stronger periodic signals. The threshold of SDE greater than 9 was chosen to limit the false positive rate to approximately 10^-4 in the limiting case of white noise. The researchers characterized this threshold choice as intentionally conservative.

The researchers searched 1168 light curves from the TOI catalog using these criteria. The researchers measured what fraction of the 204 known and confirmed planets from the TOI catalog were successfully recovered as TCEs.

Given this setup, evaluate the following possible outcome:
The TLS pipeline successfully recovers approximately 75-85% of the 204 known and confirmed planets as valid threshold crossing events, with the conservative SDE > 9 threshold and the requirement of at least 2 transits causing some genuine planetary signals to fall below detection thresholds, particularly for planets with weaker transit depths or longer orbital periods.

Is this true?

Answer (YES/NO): NO